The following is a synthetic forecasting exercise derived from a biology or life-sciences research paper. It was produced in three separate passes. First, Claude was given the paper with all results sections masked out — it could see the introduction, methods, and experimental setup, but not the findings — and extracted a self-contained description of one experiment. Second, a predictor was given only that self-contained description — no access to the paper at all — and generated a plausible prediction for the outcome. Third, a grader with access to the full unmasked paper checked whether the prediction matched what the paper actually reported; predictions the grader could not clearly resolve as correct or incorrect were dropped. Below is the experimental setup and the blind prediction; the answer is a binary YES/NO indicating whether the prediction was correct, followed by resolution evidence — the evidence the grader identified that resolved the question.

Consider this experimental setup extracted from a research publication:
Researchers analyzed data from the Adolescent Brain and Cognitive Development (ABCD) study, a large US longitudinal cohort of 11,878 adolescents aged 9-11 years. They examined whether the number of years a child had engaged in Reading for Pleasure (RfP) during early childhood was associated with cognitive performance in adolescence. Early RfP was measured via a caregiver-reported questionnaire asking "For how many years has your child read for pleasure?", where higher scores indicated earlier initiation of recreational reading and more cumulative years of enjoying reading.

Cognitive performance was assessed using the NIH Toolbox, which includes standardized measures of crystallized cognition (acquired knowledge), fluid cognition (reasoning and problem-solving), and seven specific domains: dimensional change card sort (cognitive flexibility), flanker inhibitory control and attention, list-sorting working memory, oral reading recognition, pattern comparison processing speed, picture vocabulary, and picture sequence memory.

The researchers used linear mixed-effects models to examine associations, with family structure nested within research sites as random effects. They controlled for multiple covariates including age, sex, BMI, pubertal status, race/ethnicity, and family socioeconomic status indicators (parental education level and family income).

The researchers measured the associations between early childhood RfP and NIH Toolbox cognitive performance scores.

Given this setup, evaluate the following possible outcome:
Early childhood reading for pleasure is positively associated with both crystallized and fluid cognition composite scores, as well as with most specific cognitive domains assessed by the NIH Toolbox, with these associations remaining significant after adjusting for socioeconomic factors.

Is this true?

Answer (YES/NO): YES